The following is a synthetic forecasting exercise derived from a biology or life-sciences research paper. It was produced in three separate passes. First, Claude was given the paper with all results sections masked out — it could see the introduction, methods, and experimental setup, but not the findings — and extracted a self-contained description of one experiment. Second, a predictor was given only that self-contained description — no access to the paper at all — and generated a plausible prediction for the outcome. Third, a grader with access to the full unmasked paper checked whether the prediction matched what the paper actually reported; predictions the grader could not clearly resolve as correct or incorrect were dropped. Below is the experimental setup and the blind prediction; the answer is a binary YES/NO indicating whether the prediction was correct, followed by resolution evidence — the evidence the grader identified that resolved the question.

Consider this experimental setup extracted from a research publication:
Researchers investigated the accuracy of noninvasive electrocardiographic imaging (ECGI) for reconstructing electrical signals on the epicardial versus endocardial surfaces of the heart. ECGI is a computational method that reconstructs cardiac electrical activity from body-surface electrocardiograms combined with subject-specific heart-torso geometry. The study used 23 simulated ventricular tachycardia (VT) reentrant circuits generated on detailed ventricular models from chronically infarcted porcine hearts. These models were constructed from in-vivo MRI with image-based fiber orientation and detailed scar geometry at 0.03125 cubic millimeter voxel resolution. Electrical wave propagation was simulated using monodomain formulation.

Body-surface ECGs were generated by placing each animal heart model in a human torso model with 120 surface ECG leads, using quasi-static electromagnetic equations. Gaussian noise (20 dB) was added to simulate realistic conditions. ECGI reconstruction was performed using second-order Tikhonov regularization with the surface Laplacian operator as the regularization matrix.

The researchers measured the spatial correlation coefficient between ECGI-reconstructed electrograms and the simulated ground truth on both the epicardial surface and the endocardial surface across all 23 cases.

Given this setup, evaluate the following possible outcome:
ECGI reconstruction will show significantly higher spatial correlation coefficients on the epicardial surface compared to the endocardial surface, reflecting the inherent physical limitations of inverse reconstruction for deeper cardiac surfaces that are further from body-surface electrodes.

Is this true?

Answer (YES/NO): YES